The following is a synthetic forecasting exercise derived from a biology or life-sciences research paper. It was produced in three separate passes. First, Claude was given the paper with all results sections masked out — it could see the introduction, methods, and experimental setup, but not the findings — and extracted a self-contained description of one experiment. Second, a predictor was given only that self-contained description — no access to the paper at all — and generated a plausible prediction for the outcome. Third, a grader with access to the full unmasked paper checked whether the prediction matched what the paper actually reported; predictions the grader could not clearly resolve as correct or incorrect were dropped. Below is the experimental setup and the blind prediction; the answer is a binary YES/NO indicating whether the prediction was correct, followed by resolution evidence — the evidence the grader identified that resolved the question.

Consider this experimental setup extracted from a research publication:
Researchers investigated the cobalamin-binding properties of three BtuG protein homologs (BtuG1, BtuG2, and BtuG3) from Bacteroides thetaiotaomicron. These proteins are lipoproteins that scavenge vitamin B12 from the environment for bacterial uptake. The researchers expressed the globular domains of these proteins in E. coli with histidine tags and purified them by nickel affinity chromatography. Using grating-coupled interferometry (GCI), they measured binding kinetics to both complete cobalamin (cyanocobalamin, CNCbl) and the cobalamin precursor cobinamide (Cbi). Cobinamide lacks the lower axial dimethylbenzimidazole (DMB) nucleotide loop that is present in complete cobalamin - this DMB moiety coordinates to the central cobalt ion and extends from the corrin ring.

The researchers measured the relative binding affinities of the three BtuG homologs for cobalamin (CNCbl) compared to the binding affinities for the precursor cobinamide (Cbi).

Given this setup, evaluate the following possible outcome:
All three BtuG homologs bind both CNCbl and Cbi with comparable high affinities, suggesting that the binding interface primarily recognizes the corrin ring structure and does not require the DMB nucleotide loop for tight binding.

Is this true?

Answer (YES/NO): NO